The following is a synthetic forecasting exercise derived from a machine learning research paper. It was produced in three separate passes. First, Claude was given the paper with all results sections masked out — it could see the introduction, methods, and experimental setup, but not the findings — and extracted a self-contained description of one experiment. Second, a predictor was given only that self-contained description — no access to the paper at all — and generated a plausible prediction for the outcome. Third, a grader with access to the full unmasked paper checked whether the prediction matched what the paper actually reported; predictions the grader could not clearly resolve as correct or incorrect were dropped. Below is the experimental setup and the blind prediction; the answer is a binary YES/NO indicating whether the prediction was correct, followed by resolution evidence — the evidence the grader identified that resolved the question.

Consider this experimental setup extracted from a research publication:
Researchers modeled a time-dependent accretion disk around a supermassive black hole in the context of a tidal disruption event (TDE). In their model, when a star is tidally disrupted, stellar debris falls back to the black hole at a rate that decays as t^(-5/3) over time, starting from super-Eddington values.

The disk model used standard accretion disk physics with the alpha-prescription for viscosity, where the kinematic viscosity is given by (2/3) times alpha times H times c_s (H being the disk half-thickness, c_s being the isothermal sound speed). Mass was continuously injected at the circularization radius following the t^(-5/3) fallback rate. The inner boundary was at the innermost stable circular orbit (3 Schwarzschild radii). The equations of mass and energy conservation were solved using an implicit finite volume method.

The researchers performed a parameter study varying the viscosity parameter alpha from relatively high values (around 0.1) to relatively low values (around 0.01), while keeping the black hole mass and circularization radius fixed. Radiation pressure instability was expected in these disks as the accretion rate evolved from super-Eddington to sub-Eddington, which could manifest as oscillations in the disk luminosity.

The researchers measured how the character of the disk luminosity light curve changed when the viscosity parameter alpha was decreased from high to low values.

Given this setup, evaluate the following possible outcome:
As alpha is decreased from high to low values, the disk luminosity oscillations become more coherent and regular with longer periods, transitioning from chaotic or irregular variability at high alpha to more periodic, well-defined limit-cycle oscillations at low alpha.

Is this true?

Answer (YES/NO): NO